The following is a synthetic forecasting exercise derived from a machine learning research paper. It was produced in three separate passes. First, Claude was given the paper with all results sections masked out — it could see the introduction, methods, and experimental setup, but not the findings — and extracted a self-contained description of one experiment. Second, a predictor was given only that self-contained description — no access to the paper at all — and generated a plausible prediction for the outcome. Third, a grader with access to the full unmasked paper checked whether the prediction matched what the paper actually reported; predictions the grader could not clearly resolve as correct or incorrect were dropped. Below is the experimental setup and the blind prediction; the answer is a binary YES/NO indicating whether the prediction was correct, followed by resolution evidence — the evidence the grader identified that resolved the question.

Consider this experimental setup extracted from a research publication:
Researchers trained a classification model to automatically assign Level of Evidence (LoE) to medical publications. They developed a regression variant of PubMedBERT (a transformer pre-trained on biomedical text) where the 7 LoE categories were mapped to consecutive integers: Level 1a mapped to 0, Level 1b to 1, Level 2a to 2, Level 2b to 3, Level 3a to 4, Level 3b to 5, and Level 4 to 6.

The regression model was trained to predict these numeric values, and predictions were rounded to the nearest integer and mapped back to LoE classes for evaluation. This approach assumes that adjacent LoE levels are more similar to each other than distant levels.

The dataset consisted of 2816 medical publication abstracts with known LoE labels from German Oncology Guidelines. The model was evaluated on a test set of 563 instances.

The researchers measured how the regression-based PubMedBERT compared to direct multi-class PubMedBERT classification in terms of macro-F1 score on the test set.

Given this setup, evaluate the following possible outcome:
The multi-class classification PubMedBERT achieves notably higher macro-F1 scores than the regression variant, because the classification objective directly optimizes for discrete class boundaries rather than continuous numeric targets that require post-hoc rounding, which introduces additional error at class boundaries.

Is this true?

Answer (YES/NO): NO